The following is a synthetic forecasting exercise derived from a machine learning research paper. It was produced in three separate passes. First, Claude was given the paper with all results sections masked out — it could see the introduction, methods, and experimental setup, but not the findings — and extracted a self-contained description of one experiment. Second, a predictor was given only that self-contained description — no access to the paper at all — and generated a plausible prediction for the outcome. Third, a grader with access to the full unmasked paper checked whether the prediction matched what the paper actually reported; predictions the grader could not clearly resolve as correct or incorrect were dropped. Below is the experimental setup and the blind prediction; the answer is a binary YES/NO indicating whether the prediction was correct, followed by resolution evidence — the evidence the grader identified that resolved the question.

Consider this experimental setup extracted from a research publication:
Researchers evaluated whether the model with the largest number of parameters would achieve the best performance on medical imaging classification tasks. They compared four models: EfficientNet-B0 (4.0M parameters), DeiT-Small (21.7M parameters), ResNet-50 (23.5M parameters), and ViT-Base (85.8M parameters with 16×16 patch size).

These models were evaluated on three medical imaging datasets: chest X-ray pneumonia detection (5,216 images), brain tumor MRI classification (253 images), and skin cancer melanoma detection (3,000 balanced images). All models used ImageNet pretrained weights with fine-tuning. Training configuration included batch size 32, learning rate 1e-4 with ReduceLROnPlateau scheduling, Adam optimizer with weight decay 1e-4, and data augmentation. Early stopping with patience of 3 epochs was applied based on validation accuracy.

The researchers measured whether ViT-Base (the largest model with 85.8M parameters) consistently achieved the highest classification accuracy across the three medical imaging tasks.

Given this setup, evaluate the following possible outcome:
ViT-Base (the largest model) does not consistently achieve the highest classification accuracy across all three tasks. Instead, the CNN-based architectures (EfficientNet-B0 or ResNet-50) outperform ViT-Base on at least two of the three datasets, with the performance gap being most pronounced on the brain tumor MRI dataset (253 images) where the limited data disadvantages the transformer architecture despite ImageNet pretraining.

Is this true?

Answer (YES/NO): NO